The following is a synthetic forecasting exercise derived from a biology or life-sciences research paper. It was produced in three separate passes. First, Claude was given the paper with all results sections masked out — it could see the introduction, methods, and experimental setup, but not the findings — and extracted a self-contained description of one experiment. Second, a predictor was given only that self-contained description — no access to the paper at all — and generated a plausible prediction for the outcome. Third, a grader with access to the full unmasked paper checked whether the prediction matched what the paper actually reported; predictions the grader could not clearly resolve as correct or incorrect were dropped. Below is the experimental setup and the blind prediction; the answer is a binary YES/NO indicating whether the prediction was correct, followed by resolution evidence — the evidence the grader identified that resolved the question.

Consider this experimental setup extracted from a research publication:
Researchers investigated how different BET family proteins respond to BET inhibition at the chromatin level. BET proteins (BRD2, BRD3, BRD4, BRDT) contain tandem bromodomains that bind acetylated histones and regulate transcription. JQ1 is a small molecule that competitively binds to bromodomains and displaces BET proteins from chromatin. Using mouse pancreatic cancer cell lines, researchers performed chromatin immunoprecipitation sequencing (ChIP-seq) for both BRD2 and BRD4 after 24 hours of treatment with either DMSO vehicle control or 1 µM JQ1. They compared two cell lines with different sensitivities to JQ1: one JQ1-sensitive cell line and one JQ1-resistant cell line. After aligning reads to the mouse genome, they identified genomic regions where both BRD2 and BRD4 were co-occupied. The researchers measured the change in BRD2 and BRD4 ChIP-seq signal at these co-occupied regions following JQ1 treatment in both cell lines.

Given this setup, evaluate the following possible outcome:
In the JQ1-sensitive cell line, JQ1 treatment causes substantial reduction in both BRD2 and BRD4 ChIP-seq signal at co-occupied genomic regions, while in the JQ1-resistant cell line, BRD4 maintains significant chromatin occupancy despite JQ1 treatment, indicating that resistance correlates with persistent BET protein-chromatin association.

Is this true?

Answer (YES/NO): NO